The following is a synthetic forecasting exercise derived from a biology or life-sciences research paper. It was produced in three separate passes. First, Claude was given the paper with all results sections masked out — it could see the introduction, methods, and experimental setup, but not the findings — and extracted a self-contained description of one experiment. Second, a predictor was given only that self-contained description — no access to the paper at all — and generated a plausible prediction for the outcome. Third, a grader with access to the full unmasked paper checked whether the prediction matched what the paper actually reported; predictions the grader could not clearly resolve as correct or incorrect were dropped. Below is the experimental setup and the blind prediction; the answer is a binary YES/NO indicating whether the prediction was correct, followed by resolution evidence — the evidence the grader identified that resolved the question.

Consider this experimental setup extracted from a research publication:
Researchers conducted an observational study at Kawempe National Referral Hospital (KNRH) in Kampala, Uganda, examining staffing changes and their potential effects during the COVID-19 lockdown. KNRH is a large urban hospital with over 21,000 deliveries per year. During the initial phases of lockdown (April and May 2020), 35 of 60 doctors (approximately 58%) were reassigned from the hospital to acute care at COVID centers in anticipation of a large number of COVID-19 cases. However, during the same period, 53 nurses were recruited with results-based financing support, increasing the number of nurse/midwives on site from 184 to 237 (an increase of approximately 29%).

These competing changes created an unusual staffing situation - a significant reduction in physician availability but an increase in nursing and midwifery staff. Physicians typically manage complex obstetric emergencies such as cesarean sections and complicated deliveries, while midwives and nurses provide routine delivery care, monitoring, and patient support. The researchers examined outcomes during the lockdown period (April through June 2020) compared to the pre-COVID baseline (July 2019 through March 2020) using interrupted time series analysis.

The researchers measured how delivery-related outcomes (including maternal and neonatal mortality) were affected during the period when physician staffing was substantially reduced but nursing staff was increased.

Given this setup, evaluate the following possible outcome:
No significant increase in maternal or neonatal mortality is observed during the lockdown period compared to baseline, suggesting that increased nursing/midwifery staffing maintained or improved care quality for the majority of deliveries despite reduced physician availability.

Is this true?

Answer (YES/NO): NO